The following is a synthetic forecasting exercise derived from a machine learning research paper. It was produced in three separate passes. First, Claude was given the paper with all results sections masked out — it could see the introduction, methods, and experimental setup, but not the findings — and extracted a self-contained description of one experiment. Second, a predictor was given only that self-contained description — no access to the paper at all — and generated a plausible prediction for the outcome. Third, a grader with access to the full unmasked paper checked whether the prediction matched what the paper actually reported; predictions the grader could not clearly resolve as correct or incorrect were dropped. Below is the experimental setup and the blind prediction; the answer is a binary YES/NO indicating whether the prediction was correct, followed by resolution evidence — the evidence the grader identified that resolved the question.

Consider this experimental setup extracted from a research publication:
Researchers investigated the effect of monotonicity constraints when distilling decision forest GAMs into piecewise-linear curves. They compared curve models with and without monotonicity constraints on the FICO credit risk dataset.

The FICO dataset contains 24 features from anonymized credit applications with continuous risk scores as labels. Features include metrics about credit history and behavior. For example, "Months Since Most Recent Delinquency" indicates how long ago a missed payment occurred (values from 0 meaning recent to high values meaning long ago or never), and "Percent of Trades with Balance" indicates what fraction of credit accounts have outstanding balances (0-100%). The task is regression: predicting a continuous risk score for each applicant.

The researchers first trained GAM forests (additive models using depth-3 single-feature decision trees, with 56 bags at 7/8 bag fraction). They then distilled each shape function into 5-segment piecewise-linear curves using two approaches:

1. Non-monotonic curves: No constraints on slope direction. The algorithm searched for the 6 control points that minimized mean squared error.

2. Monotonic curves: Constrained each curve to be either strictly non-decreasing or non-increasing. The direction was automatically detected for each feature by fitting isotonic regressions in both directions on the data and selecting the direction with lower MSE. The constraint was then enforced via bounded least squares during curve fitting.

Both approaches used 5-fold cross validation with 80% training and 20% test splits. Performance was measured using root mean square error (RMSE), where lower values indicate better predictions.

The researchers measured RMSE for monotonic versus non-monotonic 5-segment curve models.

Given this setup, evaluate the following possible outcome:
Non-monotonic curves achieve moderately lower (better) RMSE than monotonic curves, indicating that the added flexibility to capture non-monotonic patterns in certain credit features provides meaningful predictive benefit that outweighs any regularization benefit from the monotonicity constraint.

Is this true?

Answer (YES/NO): YES